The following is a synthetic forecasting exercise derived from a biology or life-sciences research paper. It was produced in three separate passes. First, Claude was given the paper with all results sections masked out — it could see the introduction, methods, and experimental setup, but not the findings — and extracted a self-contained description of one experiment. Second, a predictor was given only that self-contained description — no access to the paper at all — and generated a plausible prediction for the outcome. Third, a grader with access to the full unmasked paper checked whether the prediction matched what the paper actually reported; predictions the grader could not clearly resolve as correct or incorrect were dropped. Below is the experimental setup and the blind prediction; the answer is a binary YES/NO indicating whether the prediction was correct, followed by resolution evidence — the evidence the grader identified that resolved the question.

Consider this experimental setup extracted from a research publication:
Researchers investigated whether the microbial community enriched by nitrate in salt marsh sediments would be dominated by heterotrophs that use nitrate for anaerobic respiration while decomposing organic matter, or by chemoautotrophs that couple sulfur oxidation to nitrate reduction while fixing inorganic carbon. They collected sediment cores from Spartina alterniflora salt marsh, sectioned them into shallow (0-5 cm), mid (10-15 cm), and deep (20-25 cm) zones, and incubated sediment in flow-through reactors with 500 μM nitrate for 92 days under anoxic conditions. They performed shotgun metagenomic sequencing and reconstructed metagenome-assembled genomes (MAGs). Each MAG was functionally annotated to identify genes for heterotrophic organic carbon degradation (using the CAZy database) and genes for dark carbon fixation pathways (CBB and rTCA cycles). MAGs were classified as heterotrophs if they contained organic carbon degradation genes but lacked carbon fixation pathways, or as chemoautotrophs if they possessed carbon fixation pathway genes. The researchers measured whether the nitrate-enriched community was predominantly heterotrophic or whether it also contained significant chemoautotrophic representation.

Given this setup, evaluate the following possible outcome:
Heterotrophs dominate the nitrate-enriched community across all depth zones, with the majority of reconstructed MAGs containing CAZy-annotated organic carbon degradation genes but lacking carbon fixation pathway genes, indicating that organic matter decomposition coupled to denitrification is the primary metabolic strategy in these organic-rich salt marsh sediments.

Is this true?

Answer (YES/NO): NO